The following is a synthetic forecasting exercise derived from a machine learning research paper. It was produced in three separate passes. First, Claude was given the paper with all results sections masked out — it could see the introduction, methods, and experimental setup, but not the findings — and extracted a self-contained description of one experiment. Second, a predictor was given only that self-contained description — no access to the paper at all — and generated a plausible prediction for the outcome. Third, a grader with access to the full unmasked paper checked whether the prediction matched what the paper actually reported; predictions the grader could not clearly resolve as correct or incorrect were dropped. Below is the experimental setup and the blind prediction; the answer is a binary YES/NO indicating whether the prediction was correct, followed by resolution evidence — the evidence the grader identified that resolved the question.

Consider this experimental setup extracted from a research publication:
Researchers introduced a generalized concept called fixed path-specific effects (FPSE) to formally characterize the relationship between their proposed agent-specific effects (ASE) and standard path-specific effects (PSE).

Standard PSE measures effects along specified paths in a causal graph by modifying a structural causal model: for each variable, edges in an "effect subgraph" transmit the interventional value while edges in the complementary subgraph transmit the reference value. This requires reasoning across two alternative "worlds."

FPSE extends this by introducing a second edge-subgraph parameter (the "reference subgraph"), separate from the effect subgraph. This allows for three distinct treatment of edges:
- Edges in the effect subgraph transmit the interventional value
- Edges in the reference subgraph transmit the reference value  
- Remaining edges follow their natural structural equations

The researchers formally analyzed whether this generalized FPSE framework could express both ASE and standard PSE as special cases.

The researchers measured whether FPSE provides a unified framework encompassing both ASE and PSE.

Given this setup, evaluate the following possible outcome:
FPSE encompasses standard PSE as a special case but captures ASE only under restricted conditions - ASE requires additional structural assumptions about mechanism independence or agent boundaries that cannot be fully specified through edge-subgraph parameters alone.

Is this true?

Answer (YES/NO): NO